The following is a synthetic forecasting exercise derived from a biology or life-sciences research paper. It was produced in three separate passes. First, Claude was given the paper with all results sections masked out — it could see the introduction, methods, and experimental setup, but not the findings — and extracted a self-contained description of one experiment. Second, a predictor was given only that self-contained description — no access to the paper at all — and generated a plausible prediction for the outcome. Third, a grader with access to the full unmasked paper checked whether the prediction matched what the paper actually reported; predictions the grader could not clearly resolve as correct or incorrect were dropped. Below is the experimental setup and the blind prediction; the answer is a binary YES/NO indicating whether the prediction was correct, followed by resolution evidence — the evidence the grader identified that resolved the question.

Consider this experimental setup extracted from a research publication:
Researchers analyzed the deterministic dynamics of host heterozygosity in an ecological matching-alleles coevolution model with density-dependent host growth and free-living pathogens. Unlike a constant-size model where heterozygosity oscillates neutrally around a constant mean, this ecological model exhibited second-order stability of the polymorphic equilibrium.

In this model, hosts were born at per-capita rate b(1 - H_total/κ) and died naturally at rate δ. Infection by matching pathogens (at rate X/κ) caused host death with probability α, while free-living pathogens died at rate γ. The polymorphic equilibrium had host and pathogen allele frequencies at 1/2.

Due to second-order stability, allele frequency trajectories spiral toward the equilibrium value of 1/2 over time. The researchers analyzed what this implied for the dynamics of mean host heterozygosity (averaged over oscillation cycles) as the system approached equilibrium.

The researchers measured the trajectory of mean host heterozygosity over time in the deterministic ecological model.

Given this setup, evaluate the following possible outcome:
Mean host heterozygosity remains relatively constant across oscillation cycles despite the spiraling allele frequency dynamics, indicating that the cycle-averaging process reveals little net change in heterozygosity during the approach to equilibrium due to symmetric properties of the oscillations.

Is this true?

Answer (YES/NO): NO